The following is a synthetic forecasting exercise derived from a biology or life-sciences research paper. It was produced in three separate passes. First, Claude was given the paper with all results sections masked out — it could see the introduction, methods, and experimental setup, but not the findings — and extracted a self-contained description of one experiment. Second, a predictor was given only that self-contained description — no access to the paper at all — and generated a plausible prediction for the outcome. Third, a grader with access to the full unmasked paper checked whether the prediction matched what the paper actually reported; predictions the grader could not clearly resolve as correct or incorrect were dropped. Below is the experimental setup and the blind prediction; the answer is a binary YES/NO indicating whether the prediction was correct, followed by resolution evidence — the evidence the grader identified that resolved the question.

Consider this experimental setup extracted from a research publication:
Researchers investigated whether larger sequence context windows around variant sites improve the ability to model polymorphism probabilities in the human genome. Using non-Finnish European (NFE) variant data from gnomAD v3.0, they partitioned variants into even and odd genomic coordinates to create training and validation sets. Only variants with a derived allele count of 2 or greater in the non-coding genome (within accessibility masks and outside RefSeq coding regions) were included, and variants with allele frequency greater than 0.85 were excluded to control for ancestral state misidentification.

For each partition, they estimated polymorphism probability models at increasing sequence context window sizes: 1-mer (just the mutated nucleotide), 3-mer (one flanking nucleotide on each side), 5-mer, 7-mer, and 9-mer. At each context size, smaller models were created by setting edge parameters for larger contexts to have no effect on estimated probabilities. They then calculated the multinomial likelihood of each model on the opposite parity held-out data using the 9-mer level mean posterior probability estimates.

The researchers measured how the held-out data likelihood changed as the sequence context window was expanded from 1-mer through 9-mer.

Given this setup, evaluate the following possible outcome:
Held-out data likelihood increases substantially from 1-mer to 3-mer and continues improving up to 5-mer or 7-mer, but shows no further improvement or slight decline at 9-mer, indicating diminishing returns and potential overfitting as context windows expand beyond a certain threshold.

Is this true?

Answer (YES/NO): NO